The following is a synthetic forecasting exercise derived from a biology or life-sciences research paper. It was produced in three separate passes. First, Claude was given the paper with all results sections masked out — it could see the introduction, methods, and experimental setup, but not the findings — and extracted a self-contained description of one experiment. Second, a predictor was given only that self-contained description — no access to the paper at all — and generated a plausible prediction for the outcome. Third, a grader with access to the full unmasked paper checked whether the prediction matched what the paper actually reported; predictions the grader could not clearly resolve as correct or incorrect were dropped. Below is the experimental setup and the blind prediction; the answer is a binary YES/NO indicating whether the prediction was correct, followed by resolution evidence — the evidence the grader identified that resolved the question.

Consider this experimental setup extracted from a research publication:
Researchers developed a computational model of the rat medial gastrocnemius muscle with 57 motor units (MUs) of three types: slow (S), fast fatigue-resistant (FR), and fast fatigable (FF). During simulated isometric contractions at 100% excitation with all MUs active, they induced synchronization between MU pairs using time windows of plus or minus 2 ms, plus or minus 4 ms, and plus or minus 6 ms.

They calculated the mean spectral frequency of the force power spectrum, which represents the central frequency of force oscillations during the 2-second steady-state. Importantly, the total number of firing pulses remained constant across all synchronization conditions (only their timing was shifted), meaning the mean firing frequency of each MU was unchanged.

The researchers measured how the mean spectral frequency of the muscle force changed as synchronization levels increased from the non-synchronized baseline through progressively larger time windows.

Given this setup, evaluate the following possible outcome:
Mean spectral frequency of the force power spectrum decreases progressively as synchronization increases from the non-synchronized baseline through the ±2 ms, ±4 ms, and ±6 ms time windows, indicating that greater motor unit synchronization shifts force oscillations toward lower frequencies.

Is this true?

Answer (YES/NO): YES